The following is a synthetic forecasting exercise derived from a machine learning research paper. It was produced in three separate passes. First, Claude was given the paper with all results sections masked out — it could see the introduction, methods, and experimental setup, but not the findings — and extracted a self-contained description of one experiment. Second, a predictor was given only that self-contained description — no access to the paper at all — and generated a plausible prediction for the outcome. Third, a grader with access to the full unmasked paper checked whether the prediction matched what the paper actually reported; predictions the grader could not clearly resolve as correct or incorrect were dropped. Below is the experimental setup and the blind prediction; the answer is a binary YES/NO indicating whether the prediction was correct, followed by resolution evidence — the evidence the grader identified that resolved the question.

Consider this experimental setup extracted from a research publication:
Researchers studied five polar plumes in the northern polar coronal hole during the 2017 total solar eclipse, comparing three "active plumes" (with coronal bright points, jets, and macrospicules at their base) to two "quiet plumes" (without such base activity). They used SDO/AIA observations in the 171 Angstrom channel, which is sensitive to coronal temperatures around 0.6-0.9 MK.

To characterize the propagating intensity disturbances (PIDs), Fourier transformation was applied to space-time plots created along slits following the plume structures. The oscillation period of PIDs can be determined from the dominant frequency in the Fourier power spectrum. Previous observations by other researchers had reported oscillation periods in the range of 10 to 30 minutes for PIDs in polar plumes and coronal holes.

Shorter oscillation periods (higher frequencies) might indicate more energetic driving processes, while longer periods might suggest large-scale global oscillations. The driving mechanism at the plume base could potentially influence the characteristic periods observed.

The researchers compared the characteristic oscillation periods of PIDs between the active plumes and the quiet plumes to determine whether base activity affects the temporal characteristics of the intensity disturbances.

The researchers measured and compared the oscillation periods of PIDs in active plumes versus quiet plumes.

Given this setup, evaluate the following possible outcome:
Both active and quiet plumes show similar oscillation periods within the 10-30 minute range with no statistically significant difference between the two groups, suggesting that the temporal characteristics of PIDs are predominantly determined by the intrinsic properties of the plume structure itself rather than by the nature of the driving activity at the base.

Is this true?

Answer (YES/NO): YES